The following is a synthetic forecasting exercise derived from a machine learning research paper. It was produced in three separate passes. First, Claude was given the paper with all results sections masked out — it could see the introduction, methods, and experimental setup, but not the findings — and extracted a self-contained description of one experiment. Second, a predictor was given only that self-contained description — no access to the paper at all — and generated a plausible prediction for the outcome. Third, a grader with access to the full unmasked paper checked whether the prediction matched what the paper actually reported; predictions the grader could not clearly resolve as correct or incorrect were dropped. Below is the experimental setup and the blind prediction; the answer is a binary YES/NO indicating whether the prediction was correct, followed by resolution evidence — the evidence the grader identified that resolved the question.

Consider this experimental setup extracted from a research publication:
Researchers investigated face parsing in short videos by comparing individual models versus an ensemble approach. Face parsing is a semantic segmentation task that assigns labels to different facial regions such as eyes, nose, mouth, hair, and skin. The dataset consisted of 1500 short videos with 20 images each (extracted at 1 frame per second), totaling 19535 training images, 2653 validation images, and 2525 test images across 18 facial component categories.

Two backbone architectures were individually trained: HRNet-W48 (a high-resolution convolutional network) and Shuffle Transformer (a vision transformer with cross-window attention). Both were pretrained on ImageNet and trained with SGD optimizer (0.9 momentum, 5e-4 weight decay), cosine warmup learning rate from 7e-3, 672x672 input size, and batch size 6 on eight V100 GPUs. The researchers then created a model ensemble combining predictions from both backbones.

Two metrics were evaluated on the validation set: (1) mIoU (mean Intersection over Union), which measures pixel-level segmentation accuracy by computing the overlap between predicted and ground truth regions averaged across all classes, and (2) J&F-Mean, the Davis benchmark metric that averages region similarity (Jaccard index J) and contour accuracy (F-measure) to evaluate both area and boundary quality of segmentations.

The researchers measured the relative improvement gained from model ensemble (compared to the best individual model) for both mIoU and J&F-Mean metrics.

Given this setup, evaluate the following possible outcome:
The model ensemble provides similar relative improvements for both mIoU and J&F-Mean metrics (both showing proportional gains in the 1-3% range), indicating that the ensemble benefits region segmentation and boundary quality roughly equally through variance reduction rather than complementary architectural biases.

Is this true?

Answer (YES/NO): NO